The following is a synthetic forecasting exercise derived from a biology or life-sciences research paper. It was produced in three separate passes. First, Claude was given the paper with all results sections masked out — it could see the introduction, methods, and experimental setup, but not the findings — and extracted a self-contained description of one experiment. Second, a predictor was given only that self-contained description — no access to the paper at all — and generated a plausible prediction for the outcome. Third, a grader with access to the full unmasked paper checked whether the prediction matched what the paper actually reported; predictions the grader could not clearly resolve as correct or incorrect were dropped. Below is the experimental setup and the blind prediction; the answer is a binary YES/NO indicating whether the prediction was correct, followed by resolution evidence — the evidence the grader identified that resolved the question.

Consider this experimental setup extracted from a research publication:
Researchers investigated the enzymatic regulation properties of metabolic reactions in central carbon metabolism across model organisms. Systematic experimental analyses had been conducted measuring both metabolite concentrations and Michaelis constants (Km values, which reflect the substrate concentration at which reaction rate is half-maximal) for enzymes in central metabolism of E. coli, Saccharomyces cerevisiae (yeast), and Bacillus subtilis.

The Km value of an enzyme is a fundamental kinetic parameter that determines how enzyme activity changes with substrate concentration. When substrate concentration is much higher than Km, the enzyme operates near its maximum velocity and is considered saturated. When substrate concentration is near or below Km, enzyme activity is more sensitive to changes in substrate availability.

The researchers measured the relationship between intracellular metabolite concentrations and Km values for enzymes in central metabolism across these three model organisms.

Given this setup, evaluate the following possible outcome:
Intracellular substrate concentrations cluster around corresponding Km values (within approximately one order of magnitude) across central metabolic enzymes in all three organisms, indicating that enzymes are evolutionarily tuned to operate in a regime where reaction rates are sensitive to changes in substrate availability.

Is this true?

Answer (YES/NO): NO